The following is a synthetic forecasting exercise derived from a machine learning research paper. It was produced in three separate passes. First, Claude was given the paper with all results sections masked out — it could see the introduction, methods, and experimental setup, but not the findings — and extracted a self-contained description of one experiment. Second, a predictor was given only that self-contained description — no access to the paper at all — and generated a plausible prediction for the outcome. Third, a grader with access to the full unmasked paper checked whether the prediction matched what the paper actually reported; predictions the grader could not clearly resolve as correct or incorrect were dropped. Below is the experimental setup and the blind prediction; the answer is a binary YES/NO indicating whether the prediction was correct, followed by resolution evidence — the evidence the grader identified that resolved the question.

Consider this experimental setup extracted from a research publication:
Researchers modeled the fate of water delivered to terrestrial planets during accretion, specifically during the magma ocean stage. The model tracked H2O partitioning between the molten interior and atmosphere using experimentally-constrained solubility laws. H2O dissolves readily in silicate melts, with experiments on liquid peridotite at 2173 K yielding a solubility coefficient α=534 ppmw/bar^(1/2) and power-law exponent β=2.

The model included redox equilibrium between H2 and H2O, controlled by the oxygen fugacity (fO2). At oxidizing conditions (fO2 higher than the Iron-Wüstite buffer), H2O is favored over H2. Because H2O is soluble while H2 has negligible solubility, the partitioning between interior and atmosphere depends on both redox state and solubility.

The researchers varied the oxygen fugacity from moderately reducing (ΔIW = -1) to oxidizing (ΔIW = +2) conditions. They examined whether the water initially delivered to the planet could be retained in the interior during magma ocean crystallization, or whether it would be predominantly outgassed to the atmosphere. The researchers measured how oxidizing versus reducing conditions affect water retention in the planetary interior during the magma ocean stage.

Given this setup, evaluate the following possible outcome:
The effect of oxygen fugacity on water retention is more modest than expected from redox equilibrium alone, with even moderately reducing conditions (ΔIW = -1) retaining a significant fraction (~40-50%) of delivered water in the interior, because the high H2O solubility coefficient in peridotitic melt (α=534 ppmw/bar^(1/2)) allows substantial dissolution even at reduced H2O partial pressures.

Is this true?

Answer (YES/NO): NO